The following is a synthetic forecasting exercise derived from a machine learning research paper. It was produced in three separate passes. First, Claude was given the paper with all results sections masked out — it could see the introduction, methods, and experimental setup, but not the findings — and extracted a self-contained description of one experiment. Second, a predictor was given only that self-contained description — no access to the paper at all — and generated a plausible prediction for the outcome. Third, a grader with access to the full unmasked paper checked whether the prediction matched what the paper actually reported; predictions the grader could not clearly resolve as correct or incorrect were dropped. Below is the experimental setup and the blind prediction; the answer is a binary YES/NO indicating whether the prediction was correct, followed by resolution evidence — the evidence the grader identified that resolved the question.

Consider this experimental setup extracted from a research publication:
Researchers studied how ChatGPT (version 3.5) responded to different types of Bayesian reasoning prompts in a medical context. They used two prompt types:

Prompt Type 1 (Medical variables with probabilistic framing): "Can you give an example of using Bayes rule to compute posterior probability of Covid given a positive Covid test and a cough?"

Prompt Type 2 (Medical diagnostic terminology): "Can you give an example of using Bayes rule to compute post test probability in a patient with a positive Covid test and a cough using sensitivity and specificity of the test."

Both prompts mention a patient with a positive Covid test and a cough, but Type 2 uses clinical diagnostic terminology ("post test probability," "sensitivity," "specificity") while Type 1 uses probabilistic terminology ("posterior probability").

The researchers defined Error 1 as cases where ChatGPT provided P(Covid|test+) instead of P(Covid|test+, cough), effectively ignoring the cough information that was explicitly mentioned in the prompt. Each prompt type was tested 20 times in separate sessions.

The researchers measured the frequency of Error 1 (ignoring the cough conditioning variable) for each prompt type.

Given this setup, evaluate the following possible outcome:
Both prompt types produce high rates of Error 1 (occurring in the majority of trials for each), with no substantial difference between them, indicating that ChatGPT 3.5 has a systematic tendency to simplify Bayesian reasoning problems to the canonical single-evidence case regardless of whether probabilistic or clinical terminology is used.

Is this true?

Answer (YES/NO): NO